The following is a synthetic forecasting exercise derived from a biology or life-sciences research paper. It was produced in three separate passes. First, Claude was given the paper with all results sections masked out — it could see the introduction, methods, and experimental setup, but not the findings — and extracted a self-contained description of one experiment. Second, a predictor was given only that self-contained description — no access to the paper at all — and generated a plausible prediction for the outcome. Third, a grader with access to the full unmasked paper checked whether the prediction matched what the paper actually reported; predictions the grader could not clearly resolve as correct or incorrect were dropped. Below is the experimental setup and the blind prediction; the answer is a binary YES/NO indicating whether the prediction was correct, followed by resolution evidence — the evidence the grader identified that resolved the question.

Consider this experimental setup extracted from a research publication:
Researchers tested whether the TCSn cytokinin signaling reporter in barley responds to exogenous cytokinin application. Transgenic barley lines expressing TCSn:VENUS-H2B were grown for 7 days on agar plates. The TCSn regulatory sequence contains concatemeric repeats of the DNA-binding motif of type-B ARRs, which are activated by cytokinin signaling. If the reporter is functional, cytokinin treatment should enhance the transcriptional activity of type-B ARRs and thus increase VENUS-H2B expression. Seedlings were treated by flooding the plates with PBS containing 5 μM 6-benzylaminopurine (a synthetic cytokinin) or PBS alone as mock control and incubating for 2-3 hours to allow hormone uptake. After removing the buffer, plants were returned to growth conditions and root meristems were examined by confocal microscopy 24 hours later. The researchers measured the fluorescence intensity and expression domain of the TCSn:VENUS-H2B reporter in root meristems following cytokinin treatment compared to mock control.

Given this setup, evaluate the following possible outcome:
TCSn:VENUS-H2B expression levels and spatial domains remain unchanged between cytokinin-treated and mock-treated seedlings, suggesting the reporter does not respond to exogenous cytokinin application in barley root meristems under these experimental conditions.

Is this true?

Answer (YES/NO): NO